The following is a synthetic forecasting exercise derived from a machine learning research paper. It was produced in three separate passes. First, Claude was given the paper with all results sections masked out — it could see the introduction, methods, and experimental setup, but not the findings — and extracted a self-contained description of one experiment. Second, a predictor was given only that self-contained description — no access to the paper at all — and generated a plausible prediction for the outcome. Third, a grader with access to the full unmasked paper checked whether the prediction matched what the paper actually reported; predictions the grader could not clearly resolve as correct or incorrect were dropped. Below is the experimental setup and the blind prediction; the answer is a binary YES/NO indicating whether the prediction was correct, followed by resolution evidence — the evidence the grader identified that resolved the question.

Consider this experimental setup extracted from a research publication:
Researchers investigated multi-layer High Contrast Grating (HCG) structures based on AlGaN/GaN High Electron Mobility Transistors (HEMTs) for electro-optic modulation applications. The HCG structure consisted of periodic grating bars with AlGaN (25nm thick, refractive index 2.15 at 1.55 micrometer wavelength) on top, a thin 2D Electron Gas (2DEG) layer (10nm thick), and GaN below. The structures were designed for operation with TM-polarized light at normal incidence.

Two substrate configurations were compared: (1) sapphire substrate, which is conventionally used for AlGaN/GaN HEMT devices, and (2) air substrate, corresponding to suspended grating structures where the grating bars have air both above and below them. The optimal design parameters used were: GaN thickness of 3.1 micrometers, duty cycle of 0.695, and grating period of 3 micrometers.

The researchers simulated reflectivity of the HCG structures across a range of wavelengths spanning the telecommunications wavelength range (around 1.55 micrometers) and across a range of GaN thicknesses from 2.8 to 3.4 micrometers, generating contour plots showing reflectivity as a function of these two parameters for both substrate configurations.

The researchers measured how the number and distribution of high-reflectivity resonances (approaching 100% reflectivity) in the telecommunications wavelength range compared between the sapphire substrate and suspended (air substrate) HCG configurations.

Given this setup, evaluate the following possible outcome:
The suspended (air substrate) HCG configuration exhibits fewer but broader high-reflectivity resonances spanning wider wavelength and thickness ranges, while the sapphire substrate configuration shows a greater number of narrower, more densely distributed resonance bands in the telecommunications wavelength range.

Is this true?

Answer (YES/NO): NO